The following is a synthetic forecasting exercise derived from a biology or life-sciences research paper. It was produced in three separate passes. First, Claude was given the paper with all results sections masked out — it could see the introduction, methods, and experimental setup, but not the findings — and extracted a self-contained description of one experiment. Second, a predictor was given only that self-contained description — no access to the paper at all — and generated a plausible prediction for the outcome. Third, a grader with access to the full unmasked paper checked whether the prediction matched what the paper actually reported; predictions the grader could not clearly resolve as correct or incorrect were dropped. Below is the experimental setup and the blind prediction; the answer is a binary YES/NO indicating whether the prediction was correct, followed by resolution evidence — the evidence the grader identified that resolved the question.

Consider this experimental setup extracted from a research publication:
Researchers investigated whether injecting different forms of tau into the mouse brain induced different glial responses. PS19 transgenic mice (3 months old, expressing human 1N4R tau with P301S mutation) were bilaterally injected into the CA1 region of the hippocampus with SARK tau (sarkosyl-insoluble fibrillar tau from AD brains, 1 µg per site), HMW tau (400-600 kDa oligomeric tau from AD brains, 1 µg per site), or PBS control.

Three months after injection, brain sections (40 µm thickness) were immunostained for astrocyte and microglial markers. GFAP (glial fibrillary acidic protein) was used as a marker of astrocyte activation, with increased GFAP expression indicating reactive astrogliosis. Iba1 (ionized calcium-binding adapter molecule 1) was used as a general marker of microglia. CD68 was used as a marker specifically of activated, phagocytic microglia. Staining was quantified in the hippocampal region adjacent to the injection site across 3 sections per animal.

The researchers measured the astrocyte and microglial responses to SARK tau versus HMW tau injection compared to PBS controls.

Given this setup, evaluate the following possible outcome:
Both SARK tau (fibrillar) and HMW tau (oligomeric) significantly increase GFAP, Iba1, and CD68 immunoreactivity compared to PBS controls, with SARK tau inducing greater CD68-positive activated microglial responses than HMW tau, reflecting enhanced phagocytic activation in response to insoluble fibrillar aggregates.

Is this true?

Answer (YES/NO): NO